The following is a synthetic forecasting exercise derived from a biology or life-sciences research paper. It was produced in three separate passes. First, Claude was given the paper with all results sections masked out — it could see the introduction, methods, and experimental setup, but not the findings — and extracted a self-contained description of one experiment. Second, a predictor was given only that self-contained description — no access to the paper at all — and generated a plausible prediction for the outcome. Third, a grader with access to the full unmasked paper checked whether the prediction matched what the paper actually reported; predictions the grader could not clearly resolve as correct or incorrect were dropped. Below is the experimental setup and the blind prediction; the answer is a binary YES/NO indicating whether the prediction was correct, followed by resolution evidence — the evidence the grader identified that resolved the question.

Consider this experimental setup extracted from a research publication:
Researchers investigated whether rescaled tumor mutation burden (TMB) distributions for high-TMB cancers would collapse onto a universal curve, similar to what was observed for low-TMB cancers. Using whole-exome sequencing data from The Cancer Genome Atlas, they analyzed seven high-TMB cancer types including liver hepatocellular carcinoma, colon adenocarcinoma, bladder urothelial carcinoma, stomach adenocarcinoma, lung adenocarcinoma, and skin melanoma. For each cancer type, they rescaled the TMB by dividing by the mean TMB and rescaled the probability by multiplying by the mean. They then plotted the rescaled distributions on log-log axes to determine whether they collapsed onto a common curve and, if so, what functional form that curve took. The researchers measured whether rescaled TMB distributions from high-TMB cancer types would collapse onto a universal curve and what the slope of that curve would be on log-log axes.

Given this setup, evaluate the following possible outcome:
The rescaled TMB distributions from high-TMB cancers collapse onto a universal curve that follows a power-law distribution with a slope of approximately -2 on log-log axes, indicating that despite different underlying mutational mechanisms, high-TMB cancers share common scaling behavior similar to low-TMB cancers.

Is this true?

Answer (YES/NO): NO